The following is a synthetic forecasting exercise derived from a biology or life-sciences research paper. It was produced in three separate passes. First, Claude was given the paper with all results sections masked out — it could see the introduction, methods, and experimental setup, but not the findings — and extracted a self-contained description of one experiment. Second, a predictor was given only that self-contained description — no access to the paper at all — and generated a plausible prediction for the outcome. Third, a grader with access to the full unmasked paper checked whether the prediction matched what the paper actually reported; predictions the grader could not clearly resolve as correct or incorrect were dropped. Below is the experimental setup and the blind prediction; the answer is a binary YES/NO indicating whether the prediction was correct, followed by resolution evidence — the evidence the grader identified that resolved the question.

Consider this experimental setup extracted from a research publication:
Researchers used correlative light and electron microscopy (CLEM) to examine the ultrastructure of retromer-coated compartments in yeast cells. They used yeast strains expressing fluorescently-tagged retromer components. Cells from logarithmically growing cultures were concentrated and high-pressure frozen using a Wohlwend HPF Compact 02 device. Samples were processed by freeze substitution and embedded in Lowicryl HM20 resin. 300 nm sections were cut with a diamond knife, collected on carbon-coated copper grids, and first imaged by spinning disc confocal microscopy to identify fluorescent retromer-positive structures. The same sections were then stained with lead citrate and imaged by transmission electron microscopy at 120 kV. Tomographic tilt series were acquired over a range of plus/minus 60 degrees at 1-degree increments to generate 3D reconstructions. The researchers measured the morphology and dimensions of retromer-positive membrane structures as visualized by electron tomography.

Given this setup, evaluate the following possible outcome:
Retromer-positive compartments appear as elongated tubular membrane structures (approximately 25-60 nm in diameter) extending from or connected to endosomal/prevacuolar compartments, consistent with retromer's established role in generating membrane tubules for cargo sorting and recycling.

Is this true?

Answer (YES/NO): NO